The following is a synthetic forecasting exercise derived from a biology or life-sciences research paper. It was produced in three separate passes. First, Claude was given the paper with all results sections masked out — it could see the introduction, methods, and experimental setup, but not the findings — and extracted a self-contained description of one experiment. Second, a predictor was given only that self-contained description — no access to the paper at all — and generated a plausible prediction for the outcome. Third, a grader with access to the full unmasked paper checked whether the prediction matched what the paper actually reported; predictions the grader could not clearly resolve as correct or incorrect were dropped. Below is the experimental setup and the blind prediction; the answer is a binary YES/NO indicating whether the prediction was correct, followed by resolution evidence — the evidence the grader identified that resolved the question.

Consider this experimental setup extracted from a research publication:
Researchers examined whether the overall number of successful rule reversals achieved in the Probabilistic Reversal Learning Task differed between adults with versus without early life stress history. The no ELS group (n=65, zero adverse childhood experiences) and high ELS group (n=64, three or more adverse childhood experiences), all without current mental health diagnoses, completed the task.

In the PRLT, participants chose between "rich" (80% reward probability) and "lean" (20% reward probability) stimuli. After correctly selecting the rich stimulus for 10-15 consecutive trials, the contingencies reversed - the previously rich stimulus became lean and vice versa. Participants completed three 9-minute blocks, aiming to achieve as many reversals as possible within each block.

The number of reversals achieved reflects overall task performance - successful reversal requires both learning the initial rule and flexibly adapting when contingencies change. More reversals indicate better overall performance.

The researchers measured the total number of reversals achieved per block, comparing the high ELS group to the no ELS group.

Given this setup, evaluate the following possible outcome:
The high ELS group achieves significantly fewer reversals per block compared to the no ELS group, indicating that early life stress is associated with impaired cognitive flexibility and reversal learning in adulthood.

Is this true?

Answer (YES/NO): NO